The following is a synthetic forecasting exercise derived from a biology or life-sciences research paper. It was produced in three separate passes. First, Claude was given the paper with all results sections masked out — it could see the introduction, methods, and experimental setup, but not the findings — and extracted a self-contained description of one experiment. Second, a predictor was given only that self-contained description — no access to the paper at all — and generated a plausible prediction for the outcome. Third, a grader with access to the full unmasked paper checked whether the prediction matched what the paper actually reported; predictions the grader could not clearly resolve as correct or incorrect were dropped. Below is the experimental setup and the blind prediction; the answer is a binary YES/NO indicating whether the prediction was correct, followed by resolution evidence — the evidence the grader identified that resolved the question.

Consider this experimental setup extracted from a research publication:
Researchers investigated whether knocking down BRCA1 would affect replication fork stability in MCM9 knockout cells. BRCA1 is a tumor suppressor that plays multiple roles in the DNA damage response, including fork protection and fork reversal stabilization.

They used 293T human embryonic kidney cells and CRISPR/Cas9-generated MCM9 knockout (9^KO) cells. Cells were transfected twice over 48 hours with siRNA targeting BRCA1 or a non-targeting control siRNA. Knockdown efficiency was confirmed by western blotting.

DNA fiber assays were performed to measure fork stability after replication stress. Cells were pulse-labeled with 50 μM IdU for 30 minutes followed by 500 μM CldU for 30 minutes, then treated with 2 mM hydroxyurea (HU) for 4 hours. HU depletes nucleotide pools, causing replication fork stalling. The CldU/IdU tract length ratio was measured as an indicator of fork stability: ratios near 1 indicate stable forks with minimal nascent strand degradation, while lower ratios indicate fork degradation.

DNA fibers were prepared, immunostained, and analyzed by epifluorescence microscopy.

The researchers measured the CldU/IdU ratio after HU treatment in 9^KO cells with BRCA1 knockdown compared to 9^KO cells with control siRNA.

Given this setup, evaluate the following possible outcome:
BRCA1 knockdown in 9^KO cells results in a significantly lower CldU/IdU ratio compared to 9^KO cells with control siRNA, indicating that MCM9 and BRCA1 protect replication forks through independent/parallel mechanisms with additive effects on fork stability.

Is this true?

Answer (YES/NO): NO